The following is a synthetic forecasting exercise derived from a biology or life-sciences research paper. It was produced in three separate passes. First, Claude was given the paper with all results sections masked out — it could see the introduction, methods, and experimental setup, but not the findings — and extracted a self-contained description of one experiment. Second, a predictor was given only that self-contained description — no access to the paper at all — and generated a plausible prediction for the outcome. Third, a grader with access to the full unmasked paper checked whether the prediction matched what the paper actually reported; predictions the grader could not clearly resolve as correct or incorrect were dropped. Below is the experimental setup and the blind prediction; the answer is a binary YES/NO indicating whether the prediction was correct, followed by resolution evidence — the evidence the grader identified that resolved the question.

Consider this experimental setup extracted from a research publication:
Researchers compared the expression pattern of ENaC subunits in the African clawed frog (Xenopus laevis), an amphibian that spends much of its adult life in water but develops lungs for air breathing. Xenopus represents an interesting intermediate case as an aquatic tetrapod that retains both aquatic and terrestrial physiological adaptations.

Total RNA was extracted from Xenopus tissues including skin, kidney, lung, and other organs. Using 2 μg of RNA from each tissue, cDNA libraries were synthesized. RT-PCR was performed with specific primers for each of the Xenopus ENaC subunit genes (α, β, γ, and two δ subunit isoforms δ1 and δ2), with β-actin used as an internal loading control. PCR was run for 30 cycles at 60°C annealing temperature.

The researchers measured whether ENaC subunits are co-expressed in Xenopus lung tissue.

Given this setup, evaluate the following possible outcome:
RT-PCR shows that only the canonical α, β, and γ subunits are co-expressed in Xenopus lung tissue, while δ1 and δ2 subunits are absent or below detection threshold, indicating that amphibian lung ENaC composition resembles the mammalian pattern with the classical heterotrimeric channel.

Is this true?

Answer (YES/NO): YES